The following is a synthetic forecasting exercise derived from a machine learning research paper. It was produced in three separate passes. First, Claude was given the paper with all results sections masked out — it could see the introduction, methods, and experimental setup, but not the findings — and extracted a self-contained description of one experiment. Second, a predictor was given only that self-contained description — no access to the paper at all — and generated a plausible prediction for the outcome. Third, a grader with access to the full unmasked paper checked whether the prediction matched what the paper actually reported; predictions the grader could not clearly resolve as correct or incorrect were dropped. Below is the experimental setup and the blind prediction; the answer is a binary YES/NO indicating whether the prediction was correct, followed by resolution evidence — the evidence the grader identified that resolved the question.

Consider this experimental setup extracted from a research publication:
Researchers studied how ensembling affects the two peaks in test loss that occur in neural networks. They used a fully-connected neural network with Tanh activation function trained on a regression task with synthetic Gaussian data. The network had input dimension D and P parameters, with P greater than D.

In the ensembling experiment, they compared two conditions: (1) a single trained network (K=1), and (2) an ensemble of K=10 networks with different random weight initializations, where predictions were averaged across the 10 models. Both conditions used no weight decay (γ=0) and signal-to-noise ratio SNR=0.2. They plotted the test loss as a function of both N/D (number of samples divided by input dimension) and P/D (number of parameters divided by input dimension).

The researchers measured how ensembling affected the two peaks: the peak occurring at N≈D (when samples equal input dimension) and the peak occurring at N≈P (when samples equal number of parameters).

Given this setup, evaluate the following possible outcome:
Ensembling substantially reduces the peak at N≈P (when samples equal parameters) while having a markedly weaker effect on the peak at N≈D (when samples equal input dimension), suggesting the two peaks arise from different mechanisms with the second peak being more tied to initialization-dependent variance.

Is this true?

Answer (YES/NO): YES